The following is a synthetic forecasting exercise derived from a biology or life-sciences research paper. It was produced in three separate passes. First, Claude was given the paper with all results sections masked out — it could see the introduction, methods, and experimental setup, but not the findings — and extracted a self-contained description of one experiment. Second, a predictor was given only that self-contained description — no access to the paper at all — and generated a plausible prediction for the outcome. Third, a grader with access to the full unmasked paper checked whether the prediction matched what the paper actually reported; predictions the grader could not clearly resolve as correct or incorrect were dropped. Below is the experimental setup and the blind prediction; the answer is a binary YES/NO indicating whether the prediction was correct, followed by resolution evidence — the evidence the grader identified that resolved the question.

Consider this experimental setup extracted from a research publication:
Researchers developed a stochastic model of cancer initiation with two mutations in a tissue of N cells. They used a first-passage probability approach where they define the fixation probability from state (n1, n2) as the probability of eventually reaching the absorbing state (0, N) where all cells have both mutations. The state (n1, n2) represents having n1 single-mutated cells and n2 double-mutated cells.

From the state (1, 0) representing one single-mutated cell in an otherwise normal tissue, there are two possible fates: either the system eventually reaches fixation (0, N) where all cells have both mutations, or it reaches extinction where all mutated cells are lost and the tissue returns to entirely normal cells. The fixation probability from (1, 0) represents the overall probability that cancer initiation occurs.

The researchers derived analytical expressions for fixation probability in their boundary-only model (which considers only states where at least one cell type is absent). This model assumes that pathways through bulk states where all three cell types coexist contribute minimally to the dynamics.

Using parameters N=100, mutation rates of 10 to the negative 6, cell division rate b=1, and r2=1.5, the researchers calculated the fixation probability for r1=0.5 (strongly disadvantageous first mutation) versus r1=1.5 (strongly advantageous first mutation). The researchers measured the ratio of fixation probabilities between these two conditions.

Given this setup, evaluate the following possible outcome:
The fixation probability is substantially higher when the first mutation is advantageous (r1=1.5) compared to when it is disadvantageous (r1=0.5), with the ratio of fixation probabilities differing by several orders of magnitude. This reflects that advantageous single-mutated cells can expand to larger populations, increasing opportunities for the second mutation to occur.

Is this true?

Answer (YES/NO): YES